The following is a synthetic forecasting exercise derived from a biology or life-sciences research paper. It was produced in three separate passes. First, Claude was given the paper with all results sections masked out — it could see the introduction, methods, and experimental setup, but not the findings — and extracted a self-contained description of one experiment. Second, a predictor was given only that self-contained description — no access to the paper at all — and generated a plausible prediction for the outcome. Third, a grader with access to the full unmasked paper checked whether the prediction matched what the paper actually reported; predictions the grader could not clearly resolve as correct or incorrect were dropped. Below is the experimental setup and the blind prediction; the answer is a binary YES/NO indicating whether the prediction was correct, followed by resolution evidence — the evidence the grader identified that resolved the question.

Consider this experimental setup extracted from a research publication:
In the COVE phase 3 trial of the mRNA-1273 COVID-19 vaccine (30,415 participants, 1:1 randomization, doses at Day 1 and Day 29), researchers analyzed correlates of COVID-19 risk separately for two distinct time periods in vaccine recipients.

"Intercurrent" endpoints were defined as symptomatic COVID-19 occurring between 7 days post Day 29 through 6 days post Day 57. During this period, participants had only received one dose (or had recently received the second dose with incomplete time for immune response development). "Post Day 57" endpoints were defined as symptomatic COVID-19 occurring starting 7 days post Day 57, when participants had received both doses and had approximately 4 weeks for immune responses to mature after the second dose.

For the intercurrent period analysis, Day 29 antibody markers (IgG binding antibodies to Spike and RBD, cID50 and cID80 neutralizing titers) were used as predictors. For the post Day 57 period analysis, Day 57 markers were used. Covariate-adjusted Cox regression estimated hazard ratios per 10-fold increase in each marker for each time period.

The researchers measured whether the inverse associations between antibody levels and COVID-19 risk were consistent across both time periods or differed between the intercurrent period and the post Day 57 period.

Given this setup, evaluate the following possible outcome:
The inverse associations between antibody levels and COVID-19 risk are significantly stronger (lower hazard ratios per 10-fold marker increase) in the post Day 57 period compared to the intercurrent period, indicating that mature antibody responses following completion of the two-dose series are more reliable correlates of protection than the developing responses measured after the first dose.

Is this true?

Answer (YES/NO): NO